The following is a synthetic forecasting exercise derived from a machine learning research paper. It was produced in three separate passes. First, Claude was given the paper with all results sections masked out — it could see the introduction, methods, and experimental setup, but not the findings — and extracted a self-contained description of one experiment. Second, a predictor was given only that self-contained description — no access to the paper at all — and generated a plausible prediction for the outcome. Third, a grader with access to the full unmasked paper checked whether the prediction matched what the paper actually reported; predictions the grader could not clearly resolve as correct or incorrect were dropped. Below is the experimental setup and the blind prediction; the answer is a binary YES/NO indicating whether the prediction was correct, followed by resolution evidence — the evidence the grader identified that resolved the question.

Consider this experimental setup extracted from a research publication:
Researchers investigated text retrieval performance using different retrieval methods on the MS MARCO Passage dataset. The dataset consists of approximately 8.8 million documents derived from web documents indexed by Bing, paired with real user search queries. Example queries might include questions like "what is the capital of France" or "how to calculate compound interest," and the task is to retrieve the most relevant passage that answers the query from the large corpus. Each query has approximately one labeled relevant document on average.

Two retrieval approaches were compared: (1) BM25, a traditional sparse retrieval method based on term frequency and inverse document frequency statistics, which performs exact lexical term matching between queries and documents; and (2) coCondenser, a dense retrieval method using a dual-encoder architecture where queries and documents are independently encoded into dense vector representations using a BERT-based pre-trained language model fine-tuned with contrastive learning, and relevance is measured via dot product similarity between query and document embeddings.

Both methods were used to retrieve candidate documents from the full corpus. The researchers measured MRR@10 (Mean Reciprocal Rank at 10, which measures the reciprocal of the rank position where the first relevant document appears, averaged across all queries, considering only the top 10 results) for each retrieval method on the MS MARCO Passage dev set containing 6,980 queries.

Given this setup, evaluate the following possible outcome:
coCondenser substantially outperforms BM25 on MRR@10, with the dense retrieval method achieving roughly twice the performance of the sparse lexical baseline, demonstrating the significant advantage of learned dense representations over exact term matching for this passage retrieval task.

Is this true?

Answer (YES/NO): YES